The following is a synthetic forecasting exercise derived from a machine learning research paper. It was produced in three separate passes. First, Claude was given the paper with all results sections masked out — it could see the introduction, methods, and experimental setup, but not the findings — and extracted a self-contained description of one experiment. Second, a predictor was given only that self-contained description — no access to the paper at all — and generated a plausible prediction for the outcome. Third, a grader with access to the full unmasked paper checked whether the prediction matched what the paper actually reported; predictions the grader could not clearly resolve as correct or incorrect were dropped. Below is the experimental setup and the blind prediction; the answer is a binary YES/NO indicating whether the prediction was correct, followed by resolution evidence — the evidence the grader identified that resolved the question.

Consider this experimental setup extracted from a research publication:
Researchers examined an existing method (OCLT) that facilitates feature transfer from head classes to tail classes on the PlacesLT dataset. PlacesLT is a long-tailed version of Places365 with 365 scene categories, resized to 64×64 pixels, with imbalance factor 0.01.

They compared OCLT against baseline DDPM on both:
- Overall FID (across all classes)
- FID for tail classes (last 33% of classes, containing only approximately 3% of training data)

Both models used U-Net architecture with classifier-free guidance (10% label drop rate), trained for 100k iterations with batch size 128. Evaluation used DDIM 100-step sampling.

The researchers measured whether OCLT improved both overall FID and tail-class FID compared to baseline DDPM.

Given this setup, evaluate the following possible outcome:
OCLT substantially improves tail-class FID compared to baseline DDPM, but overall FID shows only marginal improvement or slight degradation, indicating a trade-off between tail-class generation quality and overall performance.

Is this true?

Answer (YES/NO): NO